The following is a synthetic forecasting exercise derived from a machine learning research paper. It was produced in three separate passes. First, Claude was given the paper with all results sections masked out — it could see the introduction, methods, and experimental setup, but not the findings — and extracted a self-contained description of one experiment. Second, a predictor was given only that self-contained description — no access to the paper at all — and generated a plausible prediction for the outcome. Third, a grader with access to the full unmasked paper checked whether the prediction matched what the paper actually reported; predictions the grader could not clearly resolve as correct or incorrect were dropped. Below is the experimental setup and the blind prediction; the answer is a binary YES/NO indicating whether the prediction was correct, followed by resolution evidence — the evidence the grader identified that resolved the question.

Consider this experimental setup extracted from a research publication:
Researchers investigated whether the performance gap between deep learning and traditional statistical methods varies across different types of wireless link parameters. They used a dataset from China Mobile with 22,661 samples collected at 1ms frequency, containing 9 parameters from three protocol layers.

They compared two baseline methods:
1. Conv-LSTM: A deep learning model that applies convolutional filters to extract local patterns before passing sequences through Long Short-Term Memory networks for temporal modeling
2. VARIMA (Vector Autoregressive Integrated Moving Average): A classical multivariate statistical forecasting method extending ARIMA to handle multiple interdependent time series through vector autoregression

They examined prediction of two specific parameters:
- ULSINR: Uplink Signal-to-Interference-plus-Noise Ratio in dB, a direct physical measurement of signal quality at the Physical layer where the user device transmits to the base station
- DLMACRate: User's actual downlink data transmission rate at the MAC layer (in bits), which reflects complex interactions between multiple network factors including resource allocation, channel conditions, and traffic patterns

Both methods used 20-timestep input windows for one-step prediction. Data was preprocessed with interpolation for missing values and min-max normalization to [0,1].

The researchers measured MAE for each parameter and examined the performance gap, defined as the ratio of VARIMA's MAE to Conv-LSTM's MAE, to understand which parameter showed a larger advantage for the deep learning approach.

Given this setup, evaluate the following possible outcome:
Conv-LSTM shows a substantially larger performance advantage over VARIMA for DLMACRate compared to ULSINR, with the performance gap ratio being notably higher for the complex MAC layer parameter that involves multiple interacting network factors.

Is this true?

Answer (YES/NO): YES